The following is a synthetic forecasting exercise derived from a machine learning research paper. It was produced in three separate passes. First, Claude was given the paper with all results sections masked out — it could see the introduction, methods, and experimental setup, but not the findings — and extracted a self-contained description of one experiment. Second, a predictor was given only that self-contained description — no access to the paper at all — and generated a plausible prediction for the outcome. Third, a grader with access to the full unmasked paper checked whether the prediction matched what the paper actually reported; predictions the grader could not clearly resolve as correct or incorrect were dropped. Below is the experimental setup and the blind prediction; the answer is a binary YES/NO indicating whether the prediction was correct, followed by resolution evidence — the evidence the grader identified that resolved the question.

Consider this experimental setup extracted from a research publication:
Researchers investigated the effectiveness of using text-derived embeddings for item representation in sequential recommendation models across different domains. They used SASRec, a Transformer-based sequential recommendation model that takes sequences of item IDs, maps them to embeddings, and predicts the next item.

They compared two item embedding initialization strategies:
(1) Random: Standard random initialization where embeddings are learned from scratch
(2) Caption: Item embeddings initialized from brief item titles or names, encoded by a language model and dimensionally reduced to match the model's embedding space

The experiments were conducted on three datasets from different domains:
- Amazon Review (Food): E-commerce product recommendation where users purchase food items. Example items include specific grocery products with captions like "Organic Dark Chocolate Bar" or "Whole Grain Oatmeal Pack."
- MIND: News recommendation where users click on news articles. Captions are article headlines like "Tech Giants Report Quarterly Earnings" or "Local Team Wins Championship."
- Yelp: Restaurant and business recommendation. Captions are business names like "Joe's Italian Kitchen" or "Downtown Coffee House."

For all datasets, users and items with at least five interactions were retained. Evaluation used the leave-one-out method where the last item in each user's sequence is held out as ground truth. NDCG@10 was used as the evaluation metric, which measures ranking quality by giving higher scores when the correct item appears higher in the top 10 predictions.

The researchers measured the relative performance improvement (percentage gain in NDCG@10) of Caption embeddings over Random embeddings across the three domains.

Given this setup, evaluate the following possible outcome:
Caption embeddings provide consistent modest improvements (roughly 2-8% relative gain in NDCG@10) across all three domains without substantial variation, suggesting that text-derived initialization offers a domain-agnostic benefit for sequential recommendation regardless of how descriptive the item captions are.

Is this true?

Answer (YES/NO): NO